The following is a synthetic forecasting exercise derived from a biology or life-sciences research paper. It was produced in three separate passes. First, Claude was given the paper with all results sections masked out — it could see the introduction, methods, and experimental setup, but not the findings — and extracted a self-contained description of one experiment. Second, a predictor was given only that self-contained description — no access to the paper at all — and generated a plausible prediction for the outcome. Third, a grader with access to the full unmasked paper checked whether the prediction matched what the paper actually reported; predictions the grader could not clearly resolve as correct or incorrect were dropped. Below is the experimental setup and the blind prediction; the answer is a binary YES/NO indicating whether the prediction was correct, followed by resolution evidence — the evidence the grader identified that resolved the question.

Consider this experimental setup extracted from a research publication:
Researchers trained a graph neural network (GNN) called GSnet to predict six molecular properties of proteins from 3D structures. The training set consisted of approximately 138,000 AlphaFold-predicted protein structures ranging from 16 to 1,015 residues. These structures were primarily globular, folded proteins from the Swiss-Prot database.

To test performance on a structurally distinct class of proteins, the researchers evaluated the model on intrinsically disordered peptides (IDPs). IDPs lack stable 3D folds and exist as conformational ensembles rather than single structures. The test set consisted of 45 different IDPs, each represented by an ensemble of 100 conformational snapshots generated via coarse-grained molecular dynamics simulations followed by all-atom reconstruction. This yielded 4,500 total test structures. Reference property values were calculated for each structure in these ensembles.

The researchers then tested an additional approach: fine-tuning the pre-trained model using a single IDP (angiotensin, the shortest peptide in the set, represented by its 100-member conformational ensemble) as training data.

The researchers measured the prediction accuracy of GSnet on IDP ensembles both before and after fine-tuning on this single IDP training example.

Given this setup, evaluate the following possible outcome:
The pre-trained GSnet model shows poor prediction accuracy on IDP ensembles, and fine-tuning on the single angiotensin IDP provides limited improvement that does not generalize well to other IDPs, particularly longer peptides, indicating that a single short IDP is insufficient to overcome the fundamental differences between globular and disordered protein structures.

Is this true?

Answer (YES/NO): NO